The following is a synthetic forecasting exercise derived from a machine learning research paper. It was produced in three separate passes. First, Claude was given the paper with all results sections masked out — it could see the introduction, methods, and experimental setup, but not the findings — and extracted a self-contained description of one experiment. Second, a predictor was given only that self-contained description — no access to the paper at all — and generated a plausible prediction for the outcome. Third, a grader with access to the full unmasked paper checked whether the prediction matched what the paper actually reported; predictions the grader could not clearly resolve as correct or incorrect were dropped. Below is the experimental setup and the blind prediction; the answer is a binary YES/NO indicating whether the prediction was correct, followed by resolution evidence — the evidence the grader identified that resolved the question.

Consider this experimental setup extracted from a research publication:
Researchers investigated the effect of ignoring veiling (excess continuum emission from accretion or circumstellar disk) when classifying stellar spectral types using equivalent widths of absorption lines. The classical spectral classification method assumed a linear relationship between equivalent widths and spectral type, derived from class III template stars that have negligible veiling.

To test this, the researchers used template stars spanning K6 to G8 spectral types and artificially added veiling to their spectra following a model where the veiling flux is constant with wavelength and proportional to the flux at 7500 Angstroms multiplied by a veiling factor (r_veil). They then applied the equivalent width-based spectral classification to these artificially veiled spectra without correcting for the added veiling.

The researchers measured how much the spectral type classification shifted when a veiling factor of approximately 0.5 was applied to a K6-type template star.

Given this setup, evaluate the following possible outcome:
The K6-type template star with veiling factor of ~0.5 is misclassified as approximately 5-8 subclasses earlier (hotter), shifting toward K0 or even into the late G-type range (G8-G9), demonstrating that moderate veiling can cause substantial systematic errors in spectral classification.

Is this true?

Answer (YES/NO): NO